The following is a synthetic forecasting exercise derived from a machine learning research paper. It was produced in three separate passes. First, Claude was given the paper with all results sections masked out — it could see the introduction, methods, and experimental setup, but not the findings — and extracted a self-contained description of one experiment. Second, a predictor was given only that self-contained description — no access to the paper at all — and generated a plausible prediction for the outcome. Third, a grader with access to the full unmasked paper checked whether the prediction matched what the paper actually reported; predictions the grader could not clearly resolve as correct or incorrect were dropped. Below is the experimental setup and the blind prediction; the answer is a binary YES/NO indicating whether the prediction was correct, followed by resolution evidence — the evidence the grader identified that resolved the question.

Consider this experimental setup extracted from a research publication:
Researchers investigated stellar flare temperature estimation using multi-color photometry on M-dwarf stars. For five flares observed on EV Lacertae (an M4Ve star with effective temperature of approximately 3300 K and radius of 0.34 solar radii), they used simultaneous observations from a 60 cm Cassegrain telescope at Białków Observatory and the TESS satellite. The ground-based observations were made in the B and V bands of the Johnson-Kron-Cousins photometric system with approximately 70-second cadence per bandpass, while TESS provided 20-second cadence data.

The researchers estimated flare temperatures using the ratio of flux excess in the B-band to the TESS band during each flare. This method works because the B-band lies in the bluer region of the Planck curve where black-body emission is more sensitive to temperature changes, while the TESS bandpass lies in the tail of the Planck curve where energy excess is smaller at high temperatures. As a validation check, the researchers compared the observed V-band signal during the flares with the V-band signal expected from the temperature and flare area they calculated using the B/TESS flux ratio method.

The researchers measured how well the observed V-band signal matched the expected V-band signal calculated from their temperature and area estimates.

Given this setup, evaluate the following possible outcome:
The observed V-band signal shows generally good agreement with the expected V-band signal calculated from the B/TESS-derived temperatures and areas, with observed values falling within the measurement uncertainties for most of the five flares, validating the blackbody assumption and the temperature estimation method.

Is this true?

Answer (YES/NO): YES